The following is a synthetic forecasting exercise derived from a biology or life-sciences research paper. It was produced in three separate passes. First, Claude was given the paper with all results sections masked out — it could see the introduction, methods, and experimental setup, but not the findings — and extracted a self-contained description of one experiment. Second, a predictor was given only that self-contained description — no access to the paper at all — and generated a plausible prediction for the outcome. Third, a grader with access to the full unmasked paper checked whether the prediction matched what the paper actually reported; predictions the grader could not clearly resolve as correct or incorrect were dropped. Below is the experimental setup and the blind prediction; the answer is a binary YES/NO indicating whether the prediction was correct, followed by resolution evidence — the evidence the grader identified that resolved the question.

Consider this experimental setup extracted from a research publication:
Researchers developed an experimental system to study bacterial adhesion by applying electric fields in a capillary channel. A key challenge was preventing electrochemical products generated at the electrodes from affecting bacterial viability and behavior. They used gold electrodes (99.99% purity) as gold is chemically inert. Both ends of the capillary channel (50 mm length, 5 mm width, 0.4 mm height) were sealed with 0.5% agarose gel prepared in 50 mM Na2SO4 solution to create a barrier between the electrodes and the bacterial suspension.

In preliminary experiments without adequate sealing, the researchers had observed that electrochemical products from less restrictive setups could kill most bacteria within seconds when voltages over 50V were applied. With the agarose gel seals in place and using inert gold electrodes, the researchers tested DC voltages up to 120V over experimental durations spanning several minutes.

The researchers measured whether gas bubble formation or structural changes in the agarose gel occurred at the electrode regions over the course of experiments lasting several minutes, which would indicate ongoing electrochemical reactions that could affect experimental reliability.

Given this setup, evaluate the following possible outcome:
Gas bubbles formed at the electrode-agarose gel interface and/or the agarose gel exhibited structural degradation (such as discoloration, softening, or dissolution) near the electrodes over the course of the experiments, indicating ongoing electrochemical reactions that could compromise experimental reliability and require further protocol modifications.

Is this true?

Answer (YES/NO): YES